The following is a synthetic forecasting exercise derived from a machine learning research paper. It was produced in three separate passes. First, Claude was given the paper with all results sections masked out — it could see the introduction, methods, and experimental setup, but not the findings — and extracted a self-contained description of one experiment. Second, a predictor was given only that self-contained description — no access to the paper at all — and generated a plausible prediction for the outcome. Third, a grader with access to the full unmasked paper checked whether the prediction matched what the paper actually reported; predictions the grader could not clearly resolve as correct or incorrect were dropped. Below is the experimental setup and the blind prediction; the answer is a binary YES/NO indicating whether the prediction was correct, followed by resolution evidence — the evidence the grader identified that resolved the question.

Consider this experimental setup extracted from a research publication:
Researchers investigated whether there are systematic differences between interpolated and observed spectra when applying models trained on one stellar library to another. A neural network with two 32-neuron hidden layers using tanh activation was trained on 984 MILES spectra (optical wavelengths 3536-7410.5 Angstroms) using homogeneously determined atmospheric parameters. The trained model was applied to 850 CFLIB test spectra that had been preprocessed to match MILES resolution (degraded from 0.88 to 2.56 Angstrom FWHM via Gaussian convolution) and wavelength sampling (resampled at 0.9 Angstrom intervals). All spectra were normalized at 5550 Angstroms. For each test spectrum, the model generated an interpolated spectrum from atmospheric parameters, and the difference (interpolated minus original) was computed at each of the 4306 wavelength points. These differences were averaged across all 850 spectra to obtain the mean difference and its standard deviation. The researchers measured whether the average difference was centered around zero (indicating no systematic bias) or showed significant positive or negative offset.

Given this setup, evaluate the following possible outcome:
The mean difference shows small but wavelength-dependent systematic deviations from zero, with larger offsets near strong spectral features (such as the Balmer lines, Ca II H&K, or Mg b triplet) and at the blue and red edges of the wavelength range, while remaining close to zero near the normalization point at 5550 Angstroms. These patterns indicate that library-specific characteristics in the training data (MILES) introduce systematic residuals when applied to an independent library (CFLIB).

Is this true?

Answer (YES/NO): NO